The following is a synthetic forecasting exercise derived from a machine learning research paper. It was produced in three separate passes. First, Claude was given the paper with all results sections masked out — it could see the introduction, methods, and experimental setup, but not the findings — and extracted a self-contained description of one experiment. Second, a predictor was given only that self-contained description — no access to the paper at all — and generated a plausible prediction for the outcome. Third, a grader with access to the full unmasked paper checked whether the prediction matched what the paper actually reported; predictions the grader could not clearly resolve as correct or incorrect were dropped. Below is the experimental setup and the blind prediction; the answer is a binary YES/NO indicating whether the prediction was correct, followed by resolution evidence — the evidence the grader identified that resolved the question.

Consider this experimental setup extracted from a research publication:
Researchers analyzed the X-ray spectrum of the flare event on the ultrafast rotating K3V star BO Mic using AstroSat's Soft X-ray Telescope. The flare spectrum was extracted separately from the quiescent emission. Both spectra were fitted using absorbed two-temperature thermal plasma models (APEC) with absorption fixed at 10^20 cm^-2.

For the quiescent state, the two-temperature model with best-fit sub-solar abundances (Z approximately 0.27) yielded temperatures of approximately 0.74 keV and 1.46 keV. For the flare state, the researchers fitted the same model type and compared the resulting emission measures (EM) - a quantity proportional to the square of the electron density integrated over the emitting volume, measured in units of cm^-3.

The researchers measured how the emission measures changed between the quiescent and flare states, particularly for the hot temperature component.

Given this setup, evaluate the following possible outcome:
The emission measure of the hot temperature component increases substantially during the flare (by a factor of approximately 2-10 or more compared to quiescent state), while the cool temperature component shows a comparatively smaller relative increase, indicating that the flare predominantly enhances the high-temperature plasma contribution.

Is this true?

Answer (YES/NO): YES